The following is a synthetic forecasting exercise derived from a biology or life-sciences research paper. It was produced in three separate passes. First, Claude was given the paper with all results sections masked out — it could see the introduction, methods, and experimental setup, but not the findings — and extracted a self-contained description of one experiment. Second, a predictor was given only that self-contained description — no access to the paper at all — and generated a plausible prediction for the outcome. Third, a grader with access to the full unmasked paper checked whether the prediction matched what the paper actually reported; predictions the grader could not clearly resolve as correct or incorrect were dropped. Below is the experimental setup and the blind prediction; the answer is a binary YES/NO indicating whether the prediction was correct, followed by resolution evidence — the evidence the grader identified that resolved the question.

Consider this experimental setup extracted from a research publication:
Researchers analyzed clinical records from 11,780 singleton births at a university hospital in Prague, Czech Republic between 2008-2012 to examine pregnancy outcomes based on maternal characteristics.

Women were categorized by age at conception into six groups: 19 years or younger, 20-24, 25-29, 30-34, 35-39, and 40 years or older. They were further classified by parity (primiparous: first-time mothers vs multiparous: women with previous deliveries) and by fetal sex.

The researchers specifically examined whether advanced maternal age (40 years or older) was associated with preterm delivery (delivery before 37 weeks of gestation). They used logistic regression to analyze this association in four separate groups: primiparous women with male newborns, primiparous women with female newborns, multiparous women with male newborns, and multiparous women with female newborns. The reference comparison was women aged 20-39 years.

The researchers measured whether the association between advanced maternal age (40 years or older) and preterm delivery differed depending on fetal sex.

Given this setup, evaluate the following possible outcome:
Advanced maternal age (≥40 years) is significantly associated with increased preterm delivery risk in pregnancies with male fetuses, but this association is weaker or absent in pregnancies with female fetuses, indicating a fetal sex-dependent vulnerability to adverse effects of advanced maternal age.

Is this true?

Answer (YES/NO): YES